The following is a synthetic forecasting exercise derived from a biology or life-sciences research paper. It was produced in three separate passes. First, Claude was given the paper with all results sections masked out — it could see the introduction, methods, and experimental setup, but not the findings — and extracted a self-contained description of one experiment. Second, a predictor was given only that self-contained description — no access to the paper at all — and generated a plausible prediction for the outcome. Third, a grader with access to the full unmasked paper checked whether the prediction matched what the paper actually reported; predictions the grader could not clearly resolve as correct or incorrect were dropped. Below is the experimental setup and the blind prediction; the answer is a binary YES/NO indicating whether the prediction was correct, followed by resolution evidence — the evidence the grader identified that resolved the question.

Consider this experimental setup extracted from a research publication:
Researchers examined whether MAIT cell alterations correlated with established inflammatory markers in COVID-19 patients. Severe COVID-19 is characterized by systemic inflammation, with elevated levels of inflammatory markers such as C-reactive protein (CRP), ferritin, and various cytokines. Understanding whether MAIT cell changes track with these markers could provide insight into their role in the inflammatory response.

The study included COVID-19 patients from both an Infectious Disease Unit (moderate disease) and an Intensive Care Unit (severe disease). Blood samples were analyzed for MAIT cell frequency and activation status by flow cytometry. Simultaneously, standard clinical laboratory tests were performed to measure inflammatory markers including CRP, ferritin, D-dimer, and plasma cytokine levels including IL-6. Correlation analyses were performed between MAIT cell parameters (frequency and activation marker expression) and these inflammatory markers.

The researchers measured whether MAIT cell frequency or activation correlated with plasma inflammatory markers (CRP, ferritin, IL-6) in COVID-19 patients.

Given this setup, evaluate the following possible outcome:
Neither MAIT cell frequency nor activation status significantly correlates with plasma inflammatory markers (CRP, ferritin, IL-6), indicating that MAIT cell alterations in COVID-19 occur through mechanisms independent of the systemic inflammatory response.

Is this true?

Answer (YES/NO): NO